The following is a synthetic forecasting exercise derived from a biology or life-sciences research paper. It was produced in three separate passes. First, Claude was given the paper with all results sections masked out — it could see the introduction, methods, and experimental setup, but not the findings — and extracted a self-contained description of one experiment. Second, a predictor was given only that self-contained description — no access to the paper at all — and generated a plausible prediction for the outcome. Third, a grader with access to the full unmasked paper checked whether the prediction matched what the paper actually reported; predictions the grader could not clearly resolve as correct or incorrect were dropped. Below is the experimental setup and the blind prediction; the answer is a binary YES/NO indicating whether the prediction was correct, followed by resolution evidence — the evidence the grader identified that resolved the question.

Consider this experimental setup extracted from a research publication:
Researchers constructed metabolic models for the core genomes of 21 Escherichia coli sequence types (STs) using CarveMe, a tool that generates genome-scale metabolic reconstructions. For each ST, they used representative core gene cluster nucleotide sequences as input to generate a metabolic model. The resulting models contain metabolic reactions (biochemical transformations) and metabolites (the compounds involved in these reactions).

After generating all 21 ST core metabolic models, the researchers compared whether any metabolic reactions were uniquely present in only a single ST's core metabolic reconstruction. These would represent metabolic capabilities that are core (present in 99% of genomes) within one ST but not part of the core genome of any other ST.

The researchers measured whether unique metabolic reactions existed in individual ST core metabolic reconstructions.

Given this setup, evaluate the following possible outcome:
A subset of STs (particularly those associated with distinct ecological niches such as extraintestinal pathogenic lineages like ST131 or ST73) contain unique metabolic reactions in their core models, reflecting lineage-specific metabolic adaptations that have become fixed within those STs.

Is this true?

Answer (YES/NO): YES